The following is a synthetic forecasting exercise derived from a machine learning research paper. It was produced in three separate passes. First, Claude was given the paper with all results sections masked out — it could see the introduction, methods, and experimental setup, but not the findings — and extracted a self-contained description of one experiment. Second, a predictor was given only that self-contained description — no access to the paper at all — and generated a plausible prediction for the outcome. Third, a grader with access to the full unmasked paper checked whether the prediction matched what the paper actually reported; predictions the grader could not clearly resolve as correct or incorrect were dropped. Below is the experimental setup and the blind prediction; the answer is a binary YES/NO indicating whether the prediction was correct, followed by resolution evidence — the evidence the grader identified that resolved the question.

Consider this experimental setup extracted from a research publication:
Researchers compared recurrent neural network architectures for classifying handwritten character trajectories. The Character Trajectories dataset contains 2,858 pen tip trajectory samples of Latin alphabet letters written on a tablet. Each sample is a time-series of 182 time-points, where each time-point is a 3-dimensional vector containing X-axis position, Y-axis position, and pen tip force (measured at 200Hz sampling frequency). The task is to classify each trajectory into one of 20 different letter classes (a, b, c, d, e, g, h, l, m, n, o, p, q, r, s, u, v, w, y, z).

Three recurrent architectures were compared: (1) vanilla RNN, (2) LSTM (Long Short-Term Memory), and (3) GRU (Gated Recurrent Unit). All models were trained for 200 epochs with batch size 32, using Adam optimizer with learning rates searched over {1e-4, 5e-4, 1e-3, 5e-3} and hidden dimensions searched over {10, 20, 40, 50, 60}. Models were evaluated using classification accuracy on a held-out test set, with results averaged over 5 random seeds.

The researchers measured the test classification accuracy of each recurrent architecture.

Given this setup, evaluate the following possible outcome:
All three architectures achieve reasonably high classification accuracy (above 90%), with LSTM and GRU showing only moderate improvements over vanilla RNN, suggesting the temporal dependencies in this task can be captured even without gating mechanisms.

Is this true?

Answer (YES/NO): NO